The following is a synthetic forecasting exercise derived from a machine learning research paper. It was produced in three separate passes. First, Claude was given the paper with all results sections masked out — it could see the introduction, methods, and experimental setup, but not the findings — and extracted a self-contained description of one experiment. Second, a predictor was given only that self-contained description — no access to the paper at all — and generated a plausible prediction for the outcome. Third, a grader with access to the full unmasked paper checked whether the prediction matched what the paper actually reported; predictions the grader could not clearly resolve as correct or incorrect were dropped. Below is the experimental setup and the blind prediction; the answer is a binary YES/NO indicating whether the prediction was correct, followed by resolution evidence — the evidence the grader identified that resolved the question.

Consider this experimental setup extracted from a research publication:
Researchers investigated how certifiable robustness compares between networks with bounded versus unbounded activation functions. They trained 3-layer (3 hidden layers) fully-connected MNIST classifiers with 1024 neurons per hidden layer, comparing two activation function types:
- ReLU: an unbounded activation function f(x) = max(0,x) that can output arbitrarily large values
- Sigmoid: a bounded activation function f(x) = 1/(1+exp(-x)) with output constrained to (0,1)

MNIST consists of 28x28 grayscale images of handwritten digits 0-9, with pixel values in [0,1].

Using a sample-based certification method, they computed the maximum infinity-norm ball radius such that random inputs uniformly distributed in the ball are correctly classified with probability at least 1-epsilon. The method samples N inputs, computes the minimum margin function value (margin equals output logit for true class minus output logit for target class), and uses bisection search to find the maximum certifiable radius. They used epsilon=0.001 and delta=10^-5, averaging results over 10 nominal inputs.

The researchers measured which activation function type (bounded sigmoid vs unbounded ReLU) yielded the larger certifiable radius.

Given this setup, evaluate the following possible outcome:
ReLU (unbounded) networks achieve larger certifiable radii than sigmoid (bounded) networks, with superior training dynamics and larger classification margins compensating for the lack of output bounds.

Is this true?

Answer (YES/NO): YES